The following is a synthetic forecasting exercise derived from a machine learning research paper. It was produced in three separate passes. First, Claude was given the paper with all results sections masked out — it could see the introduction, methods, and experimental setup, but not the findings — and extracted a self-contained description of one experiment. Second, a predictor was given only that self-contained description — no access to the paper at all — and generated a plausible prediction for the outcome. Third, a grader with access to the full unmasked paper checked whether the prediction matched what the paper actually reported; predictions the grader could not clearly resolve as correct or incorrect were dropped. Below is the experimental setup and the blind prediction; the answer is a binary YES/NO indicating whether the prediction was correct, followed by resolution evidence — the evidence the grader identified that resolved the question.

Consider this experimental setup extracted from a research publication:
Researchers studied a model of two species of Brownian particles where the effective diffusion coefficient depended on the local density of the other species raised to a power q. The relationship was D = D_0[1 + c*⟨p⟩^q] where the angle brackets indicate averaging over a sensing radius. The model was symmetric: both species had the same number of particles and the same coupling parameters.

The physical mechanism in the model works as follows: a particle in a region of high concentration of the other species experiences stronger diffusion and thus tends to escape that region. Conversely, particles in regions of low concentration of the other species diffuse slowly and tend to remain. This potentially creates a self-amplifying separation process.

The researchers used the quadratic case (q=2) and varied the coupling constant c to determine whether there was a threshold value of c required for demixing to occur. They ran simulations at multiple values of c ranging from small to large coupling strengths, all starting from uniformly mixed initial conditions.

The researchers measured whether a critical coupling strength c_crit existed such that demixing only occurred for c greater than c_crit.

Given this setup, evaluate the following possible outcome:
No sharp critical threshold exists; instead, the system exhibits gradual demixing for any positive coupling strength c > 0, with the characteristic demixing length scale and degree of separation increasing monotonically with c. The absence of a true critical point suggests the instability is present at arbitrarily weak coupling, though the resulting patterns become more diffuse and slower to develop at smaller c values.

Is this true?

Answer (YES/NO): NO